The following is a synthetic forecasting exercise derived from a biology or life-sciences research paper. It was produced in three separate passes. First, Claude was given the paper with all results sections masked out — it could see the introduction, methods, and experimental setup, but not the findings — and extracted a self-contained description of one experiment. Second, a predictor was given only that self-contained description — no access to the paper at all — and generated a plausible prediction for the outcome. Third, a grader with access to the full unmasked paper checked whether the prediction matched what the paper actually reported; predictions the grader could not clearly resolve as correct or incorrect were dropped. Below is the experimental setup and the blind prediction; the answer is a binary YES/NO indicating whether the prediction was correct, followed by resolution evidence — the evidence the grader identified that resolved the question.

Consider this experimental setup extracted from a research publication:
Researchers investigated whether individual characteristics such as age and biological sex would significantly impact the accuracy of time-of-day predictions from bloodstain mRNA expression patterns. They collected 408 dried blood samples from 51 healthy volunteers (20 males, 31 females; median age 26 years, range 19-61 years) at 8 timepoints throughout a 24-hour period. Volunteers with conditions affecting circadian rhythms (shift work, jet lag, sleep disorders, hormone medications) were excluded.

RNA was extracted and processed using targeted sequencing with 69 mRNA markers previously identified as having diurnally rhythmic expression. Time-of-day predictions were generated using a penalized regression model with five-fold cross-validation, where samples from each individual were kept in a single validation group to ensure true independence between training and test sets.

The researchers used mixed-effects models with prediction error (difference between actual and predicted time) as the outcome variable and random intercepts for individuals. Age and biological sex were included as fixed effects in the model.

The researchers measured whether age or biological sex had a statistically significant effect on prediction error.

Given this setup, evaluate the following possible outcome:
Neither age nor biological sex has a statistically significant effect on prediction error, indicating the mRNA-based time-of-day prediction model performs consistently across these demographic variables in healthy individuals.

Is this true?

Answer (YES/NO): YES